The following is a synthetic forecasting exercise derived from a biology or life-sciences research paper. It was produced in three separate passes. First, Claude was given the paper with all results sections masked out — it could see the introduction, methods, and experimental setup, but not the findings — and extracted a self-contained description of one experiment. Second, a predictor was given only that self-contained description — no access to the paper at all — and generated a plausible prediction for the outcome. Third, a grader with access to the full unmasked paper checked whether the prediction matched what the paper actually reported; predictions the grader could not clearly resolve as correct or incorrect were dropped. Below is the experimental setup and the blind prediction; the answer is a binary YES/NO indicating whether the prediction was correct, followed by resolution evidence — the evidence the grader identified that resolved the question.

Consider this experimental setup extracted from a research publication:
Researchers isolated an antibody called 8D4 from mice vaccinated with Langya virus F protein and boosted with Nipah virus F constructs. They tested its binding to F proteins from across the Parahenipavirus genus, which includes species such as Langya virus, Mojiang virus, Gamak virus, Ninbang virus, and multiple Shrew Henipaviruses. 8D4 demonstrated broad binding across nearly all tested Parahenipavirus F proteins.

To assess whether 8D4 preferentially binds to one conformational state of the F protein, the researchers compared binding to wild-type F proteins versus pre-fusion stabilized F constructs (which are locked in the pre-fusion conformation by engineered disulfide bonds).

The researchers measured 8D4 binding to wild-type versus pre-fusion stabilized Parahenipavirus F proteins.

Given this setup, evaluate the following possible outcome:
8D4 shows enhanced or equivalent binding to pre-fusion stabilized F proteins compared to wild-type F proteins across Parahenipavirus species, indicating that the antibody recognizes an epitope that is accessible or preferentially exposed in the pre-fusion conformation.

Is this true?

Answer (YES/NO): NO